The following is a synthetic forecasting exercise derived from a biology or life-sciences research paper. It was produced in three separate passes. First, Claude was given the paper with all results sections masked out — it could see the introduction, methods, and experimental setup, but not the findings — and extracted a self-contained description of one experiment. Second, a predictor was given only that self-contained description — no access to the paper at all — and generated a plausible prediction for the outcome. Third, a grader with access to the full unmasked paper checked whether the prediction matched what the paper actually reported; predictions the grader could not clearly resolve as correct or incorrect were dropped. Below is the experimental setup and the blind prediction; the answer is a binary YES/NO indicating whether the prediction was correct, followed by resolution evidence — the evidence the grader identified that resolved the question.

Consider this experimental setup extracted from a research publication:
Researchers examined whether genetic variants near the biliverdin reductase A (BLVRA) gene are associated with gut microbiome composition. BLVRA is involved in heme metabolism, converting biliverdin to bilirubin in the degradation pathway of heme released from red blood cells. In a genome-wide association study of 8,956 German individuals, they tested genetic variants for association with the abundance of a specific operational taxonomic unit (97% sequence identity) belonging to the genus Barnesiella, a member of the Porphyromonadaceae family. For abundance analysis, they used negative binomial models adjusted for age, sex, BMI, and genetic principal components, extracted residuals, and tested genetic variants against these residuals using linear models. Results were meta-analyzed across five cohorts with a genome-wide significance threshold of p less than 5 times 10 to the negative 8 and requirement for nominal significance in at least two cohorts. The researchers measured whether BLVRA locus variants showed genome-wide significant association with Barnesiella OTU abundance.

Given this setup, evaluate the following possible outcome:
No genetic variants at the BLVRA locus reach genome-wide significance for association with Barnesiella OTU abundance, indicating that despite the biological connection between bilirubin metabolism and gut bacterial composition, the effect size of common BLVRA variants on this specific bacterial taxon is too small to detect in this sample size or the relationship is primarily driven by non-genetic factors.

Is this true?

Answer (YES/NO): NO